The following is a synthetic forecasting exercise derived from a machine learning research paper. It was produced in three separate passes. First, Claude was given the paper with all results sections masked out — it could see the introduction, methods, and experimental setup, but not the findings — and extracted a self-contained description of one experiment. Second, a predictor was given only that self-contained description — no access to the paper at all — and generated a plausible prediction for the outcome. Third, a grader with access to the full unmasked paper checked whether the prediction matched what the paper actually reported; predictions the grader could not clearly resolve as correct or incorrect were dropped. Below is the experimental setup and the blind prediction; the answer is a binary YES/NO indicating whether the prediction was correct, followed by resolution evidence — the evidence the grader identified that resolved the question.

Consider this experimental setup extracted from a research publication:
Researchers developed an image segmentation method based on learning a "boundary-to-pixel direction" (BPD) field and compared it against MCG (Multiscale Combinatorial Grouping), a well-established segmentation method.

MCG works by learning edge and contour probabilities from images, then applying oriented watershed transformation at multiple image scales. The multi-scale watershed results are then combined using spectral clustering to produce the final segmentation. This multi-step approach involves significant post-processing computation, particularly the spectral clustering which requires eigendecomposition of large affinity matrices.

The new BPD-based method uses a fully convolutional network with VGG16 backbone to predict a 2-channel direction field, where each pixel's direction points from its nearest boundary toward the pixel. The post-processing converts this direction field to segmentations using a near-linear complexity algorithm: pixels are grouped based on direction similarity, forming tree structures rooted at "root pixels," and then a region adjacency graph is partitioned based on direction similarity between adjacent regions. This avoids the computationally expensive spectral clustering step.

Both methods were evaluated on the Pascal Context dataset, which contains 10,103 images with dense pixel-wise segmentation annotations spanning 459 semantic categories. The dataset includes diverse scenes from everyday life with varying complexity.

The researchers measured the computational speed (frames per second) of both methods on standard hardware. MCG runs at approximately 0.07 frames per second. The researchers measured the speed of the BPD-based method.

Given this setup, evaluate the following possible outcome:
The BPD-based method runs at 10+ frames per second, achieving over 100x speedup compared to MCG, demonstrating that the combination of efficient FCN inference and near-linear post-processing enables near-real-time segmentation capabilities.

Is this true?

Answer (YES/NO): YES